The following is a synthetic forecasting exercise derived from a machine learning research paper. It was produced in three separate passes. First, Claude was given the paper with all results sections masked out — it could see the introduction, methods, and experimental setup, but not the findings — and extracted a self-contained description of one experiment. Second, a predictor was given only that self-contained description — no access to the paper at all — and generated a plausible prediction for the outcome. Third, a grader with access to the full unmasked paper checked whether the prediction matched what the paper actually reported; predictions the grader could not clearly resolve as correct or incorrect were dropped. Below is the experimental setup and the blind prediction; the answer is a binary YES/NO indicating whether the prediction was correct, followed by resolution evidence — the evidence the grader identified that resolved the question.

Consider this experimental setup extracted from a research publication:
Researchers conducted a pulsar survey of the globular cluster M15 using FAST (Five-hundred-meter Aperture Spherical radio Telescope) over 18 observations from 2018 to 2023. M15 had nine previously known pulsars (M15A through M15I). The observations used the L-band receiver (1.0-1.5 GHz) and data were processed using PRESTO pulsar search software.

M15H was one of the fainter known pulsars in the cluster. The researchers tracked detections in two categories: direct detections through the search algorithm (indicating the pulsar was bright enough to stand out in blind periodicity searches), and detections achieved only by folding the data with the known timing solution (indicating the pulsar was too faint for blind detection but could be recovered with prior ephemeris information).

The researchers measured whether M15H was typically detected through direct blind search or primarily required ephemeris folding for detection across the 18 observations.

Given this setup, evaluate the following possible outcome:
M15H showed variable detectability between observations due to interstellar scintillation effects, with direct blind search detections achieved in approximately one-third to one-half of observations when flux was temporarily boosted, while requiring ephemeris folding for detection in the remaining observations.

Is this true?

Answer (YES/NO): YES